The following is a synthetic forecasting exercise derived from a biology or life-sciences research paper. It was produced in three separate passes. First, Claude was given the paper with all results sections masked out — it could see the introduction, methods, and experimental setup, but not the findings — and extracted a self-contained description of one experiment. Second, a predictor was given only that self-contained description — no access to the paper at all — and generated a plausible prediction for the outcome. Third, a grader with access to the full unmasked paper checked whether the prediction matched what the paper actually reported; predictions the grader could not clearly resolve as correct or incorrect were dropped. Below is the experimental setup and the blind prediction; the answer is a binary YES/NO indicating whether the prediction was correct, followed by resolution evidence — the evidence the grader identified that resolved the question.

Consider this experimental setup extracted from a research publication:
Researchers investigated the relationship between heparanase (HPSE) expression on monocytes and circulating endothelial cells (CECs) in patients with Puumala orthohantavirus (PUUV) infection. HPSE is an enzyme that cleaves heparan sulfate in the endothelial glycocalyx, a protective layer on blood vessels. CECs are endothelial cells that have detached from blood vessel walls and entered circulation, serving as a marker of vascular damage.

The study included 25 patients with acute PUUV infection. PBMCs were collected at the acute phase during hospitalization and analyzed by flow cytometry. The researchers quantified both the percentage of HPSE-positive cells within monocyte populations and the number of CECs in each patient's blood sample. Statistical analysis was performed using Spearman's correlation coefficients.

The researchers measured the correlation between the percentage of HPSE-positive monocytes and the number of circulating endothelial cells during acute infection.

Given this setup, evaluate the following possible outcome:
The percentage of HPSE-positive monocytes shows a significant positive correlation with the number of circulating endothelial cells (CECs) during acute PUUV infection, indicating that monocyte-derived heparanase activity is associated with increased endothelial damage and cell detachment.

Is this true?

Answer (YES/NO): NO